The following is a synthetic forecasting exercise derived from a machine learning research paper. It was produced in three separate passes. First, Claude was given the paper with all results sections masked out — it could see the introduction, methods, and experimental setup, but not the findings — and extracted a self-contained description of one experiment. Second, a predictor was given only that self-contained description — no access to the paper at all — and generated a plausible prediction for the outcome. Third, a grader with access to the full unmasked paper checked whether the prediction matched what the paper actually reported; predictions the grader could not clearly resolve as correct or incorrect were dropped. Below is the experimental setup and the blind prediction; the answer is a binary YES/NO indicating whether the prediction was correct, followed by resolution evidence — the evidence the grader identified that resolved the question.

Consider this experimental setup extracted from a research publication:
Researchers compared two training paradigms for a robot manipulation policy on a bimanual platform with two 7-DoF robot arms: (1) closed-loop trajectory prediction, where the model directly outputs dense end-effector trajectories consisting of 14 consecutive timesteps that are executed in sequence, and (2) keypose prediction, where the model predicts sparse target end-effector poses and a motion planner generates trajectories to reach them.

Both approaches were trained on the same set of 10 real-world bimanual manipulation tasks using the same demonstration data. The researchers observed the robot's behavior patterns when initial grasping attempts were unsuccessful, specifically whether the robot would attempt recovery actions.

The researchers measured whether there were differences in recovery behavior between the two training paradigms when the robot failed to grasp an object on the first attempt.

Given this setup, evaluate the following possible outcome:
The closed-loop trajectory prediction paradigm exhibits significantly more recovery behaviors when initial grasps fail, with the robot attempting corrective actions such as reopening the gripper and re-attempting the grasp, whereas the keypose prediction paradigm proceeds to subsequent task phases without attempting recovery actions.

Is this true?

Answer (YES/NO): YES